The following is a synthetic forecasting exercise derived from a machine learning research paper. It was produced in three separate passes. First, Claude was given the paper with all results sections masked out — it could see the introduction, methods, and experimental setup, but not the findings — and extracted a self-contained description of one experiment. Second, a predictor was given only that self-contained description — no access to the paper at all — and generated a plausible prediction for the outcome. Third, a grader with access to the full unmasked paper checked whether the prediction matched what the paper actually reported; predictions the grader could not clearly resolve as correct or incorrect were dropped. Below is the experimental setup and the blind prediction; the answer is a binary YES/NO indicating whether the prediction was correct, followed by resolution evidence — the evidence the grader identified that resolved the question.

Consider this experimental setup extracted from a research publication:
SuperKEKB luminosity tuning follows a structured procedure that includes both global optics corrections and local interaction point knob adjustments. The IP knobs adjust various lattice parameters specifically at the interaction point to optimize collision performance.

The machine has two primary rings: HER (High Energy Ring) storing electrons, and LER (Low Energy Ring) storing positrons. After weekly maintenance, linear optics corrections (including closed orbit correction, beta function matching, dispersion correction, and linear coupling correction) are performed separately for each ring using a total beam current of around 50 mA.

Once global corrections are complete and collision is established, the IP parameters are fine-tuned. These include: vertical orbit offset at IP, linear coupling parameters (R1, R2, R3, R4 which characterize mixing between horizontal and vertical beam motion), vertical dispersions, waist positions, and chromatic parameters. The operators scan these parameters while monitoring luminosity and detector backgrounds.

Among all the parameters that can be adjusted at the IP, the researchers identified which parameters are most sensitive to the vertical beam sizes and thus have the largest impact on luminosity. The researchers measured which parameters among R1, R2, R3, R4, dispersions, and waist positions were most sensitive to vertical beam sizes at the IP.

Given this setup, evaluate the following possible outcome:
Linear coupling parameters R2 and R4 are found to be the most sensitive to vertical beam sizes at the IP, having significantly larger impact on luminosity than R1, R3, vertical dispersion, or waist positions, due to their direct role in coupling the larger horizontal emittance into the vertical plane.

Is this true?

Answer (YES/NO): NO